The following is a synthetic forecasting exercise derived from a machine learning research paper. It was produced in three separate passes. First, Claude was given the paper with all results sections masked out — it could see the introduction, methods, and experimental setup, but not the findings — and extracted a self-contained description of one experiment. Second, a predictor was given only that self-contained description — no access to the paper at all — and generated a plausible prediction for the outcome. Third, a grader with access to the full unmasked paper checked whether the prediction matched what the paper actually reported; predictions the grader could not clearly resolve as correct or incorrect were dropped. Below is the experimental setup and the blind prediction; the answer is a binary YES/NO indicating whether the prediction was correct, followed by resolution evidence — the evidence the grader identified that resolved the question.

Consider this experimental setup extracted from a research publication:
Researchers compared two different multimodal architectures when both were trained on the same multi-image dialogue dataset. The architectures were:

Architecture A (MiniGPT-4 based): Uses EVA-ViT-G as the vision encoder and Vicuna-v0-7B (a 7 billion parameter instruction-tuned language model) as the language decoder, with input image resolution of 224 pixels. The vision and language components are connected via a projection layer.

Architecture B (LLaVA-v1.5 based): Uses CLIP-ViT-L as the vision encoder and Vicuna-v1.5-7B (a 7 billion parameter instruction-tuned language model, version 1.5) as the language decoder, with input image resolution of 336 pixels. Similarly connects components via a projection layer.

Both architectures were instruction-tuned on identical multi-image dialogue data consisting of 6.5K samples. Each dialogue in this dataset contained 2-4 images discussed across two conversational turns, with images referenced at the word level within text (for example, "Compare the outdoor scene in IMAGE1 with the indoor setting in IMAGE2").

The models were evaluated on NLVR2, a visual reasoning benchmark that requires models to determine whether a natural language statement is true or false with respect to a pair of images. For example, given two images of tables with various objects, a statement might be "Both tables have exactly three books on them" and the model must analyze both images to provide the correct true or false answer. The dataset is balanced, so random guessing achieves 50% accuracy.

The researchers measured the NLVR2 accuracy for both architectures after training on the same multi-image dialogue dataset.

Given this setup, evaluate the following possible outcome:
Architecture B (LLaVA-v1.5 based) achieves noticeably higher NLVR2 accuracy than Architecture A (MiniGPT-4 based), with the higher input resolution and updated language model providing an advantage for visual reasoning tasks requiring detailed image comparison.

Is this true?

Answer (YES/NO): NO